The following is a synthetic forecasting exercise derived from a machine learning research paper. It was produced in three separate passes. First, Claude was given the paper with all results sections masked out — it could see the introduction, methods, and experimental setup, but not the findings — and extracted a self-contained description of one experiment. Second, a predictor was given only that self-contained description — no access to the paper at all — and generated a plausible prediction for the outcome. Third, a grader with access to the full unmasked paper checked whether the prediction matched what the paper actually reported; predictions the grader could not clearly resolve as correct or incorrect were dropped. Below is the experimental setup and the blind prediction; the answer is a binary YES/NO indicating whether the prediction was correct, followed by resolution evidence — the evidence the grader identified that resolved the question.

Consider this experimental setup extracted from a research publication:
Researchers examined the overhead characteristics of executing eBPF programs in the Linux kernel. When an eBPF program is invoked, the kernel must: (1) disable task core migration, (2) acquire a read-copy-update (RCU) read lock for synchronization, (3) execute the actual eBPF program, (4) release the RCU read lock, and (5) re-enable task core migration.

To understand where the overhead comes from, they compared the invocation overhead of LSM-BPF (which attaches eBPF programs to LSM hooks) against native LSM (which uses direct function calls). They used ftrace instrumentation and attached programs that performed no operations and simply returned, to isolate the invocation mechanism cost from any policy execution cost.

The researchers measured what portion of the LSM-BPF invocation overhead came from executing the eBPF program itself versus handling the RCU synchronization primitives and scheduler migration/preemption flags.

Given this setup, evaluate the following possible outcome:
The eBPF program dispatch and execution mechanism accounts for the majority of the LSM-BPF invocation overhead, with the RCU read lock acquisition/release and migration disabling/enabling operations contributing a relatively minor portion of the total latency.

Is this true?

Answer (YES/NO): NO